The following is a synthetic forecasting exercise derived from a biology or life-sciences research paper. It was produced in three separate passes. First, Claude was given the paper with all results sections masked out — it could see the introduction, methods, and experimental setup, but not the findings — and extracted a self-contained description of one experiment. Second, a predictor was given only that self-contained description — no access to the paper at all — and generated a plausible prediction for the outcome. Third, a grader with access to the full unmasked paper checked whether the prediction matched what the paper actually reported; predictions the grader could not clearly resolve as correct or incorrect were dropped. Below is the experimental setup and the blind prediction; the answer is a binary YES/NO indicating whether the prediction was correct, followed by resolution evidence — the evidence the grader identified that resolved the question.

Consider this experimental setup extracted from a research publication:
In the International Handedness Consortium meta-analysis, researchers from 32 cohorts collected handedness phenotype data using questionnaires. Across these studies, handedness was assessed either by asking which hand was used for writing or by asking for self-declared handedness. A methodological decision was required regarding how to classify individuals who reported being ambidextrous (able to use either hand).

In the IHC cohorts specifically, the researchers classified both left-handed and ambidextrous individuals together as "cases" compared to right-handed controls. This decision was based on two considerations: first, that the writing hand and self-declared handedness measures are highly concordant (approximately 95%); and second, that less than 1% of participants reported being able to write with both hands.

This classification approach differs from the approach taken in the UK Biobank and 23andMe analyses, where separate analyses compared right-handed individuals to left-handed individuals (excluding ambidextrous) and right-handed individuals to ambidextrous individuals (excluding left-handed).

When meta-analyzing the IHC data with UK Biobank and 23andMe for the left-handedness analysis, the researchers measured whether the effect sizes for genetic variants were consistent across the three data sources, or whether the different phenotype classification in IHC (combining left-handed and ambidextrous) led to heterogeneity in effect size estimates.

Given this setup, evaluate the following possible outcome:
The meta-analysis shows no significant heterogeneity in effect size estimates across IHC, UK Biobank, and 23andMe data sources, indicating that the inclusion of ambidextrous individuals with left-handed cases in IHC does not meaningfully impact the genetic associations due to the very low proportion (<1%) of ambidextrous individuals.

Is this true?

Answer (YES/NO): NO